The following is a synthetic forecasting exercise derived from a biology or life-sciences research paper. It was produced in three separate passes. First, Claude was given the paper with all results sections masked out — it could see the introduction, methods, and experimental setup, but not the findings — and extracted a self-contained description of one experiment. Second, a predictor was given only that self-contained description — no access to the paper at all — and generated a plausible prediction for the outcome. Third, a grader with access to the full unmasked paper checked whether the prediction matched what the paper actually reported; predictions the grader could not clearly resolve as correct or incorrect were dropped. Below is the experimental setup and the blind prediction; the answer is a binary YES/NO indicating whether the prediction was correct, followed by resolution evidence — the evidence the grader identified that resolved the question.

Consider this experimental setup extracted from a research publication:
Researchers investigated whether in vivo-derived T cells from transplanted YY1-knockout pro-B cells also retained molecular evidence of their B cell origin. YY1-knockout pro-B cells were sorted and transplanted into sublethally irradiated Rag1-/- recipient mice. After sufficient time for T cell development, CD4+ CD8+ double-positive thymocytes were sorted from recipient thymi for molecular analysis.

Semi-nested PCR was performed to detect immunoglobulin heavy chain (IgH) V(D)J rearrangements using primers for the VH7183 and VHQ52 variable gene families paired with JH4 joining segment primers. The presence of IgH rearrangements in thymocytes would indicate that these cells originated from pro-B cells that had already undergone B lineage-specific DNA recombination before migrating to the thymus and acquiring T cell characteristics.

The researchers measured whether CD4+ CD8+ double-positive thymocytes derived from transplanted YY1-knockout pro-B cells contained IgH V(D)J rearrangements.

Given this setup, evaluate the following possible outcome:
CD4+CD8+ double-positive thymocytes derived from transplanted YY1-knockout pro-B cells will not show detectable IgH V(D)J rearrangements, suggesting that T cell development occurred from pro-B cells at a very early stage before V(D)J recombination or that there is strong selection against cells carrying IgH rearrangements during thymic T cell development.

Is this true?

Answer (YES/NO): NO